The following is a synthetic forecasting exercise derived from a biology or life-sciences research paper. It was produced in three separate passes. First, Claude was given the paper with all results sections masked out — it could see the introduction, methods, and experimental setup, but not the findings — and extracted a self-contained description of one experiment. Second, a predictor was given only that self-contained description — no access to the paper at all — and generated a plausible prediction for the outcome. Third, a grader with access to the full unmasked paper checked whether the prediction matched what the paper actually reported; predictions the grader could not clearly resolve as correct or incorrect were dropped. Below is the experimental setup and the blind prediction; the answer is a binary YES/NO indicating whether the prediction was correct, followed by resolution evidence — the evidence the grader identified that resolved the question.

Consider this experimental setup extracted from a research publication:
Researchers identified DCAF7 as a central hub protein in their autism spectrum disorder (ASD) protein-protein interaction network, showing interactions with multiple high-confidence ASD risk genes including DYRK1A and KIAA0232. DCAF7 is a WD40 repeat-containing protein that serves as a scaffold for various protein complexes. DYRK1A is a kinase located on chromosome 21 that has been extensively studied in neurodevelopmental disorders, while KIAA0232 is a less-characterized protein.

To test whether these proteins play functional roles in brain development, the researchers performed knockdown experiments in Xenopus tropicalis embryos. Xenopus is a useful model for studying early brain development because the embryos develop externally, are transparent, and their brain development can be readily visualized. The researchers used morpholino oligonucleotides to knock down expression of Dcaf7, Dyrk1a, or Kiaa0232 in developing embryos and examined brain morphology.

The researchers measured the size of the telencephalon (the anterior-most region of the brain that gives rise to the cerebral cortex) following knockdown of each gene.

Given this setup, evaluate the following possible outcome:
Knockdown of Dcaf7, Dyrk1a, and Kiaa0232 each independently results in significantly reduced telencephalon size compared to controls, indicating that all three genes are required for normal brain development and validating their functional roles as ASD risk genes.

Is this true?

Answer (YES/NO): YES